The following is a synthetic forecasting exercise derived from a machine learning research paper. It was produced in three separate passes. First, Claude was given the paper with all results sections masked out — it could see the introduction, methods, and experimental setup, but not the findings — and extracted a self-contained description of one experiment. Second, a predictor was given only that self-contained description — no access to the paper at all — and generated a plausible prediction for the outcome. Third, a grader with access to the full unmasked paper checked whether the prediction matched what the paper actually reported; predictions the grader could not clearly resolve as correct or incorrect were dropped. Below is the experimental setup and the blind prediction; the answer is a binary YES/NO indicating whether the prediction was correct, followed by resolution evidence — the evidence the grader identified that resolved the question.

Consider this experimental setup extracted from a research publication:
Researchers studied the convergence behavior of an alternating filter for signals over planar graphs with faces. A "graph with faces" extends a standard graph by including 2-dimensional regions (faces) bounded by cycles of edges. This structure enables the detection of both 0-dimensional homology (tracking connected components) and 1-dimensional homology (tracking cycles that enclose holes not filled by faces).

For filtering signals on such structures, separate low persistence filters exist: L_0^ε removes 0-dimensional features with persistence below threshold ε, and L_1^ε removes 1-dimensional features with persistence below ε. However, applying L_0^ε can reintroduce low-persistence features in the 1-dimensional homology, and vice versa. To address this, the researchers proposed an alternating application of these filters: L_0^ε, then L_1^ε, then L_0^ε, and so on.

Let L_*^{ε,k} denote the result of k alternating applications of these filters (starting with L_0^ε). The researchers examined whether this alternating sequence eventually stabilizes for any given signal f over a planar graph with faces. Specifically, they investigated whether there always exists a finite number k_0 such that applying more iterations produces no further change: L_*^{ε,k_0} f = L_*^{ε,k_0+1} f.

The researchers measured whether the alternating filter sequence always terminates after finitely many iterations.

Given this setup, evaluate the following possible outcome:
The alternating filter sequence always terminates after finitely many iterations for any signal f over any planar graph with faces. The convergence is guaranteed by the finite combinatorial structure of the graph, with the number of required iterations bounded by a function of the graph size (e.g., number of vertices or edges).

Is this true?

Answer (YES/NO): YES